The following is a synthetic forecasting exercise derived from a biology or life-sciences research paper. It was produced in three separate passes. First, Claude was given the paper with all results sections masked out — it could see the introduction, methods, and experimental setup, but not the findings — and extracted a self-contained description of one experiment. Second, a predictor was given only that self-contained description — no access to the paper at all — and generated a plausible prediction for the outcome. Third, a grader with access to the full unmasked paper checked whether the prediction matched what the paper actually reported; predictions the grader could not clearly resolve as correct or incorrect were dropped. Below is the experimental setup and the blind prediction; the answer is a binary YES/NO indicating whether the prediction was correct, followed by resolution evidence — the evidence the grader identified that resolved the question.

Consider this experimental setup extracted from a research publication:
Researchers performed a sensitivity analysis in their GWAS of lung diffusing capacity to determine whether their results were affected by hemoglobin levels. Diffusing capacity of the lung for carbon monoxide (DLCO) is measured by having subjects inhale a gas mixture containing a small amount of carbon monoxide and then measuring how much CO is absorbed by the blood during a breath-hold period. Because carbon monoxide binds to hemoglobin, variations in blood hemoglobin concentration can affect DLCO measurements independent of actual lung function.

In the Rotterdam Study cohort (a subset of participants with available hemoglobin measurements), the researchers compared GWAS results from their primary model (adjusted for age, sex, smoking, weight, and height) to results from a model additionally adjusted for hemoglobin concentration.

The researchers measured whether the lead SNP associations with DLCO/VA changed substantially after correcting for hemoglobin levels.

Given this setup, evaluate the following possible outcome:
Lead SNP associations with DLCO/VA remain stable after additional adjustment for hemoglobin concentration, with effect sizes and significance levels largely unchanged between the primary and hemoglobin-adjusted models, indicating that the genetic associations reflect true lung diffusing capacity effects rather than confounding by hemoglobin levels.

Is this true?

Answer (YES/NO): YES